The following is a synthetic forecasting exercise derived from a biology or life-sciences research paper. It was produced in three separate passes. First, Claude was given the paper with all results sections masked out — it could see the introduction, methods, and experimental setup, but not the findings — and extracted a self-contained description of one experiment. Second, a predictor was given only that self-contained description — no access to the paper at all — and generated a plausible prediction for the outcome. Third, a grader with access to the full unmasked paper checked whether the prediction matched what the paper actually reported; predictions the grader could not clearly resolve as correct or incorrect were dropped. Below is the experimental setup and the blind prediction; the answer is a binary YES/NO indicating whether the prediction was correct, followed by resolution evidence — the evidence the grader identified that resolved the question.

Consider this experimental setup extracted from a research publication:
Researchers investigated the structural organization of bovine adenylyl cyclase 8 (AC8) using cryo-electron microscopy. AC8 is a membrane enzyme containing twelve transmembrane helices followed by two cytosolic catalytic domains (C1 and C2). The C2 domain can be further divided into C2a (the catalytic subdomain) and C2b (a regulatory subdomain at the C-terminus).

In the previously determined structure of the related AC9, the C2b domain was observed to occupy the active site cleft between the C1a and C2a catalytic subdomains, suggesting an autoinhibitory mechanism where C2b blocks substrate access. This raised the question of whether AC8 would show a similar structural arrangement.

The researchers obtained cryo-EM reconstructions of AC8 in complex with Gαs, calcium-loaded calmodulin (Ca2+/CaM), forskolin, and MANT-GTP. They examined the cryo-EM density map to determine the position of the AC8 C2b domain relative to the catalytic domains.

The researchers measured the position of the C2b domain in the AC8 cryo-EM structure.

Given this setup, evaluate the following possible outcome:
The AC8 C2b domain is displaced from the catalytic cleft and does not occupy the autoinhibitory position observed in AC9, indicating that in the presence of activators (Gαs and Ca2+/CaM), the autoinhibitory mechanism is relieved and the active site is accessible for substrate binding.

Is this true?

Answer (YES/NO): NO